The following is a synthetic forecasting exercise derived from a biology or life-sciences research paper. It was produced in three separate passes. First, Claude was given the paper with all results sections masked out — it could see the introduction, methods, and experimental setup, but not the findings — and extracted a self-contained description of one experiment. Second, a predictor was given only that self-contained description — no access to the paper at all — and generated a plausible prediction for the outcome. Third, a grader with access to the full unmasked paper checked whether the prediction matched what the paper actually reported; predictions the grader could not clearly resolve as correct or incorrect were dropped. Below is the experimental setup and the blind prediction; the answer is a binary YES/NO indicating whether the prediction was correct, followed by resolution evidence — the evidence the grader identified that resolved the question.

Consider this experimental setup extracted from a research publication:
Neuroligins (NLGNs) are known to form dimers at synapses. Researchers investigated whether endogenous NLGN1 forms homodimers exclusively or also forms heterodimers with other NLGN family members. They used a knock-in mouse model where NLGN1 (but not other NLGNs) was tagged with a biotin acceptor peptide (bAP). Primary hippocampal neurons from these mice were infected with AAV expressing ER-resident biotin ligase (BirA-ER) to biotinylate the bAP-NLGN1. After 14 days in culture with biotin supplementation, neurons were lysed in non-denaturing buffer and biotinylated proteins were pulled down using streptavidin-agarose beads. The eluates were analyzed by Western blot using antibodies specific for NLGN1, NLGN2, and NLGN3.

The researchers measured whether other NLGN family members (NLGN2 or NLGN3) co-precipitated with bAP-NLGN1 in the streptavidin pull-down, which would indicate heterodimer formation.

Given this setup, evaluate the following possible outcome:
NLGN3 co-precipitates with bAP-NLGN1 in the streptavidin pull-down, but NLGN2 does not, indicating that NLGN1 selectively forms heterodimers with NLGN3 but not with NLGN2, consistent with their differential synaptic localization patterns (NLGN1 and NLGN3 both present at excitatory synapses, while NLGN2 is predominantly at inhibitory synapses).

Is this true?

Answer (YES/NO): NO